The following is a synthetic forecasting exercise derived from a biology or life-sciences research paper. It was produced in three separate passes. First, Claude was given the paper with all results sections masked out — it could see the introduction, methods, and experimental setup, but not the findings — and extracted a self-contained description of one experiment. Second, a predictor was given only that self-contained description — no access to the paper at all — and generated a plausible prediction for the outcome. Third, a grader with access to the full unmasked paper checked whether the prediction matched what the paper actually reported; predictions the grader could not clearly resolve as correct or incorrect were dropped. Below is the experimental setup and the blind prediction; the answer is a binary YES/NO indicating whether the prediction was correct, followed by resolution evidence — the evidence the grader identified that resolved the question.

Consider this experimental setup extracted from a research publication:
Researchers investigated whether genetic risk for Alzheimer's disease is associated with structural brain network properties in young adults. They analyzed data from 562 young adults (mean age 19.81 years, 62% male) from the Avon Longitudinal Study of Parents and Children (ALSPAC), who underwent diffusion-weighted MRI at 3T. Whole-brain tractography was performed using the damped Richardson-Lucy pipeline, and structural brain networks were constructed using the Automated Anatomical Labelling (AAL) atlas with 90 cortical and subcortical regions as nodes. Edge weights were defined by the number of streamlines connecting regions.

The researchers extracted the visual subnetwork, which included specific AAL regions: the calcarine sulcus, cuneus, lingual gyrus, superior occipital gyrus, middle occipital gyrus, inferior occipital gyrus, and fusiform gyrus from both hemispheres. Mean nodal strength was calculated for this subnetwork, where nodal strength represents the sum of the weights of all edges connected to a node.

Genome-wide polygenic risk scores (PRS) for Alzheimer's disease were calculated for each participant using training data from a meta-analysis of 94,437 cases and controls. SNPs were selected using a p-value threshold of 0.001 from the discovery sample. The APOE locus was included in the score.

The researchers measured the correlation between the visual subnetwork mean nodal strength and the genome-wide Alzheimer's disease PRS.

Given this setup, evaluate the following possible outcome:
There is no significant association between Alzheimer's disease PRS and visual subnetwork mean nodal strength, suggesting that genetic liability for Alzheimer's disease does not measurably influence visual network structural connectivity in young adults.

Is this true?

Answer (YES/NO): NO